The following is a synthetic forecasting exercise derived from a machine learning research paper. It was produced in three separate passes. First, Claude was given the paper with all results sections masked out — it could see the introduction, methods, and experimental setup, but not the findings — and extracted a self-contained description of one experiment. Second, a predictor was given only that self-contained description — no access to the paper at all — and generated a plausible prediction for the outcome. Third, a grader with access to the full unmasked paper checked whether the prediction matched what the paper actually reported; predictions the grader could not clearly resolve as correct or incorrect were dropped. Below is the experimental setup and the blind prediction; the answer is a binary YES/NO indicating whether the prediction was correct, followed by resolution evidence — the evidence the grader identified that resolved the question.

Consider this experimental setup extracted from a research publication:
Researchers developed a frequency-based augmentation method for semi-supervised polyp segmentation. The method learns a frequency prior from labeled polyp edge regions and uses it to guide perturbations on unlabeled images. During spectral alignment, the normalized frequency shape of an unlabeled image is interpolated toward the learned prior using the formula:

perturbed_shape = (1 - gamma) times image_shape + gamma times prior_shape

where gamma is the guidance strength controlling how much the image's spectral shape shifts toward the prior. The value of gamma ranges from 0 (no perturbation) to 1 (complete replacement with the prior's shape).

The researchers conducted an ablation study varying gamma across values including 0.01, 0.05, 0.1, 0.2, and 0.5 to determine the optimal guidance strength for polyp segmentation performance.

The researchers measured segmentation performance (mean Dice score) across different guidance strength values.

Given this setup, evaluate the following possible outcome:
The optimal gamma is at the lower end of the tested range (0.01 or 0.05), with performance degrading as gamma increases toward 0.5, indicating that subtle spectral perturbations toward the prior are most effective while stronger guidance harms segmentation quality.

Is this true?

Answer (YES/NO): NO